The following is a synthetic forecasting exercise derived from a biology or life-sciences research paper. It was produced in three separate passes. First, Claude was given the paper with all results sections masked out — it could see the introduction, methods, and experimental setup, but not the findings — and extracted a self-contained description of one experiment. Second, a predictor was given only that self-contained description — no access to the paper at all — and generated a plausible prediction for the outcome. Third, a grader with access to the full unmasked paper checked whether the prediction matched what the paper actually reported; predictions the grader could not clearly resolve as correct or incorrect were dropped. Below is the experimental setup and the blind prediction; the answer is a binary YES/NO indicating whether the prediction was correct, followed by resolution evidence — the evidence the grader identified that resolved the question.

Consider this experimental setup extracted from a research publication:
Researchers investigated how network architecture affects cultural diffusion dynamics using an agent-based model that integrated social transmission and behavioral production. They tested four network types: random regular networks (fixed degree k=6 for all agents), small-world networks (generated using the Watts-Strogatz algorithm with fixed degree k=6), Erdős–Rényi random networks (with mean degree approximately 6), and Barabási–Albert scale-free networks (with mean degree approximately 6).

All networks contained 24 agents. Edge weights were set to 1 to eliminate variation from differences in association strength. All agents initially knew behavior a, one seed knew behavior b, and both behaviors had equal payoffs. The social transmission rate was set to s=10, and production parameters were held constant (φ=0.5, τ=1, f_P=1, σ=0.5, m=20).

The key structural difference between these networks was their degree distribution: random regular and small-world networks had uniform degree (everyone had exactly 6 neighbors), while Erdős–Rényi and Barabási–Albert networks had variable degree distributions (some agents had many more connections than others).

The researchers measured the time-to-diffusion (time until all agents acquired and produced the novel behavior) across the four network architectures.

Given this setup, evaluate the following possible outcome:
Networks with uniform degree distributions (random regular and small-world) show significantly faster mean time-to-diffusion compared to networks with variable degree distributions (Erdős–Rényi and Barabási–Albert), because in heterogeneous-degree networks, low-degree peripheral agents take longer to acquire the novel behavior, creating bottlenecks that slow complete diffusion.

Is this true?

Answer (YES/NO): NO